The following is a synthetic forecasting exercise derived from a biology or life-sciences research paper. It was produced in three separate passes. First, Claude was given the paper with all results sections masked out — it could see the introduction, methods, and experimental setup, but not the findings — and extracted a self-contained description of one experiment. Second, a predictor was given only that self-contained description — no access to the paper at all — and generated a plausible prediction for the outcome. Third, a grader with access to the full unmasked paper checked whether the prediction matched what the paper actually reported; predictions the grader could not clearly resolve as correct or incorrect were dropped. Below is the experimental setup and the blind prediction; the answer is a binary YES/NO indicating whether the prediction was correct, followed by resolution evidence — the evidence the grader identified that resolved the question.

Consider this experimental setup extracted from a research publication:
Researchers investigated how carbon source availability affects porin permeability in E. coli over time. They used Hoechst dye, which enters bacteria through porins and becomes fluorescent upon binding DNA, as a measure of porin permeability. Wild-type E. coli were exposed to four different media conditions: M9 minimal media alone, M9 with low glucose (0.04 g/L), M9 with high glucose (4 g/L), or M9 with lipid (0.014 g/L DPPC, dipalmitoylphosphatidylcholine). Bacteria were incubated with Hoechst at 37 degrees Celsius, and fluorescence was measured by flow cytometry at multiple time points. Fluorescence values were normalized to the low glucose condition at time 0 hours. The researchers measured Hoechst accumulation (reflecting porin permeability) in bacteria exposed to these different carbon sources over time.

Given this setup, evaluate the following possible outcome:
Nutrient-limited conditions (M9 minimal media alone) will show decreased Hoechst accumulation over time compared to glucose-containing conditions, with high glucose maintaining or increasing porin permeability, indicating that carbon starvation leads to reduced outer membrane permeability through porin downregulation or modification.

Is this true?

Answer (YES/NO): NO